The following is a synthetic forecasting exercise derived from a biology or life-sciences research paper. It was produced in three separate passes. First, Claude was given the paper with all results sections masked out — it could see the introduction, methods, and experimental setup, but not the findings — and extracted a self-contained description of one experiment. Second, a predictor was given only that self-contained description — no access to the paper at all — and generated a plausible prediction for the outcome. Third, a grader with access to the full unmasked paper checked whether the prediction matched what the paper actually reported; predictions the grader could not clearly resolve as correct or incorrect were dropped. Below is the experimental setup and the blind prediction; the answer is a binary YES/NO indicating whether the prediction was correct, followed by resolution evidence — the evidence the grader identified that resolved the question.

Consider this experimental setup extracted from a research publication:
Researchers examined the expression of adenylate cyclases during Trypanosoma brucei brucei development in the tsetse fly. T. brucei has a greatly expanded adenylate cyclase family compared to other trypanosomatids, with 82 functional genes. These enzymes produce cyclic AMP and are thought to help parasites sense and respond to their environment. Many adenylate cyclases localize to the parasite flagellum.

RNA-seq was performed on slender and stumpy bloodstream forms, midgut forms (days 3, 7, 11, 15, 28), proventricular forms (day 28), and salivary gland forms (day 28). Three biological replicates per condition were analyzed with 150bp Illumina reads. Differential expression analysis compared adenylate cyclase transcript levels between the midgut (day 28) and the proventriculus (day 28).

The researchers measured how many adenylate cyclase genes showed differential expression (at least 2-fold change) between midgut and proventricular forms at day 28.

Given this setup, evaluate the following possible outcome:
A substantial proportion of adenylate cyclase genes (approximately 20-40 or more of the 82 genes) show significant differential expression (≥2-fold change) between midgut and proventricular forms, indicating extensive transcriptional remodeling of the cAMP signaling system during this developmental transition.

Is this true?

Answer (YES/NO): YES